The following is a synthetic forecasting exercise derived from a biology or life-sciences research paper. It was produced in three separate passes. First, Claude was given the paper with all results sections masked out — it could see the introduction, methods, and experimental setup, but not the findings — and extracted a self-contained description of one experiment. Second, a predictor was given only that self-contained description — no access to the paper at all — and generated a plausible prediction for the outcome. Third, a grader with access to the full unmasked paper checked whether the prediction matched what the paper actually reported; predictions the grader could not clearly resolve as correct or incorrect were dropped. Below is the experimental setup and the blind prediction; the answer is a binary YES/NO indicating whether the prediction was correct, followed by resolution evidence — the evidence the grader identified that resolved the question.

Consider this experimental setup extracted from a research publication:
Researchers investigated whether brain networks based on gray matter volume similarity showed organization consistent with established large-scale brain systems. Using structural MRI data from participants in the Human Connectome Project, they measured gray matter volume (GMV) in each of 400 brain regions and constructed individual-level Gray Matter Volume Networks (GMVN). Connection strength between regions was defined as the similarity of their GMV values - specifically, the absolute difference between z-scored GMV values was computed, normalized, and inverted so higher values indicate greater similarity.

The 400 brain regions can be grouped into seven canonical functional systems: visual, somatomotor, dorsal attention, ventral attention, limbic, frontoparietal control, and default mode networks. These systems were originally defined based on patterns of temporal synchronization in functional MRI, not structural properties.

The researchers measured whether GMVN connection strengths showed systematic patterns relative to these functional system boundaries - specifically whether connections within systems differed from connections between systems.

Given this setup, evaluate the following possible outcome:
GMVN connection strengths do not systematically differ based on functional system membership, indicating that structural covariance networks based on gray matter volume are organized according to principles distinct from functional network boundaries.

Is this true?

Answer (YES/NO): NO